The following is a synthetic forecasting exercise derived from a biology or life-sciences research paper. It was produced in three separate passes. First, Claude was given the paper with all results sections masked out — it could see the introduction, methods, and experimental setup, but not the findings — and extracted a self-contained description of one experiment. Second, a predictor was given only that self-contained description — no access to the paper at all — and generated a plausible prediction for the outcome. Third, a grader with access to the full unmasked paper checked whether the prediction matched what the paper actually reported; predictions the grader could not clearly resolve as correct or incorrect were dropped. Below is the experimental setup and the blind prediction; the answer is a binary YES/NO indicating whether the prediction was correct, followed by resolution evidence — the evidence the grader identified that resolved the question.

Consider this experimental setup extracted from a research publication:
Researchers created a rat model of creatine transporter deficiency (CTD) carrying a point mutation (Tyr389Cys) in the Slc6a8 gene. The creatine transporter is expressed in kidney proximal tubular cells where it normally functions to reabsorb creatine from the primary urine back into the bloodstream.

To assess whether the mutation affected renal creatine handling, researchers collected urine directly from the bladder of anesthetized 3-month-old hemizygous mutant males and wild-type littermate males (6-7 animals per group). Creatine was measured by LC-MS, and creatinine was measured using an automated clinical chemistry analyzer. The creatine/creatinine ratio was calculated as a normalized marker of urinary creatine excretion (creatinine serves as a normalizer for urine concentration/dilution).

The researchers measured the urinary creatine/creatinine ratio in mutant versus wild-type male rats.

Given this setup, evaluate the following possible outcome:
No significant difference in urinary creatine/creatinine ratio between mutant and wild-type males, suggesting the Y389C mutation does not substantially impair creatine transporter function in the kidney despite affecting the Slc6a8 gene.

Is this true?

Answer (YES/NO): NO